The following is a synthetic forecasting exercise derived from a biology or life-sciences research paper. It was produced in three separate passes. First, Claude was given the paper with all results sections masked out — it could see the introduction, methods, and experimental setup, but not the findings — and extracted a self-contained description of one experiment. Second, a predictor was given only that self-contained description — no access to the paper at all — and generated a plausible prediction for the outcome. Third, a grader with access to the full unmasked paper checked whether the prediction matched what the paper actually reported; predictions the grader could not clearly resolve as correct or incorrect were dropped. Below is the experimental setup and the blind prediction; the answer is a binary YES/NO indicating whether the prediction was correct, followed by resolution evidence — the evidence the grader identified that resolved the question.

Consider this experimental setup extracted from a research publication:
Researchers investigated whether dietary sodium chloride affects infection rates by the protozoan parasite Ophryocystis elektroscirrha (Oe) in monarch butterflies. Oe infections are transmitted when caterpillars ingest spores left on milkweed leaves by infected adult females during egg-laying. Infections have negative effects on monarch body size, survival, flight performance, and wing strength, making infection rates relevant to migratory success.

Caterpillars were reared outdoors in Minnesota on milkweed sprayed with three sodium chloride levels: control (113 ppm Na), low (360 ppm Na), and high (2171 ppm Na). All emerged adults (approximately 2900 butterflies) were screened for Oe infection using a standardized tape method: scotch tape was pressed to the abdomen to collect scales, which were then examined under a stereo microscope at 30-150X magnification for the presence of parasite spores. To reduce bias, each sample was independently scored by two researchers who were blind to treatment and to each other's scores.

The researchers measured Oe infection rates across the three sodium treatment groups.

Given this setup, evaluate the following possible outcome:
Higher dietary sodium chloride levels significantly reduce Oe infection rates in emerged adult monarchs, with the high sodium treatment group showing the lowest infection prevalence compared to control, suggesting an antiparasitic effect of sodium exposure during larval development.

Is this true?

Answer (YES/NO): NO